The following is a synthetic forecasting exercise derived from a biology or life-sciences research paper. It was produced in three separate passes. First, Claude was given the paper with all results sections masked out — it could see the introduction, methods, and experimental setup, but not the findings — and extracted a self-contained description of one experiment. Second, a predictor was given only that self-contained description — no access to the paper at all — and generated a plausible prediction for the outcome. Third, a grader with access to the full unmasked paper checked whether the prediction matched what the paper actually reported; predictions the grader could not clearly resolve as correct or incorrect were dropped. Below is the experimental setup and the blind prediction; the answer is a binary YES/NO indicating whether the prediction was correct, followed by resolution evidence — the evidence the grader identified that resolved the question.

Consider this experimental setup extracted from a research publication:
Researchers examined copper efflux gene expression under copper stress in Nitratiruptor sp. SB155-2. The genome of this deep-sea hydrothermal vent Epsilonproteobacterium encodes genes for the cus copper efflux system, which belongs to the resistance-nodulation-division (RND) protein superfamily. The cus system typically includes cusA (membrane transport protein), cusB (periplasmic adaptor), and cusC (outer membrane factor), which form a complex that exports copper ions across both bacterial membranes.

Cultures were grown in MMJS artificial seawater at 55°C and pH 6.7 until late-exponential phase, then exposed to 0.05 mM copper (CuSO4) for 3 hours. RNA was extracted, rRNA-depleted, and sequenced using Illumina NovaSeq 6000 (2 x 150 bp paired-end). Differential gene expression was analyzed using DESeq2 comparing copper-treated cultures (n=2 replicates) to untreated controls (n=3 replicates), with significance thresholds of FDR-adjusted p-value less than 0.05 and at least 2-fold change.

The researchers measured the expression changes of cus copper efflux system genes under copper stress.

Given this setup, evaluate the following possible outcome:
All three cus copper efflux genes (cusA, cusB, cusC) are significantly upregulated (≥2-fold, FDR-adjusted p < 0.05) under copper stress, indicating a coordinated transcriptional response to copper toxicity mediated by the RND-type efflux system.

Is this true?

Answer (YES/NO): NO